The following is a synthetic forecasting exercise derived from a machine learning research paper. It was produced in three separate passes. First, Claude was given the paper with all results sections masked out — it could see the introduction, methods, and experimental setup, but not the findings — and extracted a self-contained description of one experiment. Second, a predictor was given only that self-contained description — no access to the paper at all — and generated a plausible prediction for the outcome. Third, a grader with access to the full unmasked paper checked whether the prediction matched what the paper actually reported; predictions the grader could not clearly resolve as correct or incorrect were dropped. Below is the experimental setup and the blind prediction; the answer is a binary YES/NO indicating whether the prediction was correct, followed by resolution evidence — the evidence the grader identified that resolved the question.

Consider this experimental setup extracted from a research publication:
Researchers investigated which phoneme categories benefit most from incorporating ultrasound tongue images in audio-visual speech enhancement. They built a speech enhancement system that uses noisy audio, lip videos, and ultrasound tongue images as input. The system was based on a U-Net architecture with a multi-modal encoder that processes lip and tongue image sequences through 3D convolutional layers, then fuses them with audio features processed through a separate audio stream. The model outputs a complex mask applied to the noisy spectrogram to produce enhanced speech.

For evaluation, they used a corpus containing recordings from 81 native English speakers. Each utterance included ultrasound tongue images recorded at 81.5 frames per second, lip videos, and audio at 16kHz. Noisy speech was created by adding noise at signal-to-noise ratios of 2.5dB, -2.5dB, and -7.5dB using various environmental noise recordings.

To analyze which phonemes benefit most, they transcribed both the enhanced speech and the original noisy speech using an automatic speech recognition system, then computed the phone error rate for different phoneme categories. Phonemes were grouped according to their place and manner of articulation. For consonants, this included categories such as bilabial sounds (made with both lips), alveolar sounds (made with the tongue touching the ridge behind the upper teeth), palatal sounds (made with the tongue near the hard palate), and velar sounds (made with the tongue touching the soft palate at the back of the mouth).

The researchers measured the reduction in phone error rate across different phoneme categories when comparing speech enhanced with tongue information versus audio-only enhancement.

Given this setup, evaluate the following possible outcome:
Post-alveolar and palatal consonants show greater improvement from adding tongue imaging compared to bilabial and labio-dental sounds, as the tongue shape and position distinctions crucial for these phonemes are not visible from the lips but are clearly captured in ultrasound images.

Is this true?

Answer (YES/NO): NO